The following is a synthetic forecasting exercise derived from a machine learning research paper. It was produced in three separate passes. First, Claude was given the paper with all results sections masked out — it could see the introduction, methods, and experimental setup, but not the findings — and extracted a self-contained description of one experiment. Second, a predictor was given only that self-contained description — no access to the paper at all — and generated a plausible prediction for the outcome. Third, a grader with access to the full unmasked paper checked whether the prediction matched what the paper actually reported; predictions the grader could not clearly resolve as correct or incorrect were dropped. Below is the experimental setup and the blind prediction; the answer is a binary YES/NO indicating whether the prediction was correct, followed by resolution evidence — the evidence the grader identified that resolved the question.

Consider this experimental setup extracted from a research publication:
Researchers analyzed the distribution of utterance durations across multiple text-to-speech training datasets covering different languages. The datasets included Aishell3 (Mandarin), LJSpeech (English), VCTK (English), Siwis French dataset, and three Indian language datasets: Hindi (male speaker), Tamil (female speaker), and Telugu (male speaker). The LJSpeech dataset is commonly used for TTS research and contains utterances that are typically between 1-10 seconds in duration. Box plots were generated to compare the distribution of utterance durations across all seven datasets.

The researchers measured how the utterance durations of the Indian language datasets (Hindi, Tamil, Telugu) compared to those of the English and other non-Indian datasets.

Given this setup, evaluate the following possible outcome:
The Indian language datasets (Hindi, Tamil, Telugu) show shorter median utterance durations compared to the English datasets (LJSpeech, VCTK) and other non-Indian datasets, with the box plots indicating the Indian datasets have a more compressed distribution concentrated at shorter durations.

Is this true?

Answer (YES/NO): NO